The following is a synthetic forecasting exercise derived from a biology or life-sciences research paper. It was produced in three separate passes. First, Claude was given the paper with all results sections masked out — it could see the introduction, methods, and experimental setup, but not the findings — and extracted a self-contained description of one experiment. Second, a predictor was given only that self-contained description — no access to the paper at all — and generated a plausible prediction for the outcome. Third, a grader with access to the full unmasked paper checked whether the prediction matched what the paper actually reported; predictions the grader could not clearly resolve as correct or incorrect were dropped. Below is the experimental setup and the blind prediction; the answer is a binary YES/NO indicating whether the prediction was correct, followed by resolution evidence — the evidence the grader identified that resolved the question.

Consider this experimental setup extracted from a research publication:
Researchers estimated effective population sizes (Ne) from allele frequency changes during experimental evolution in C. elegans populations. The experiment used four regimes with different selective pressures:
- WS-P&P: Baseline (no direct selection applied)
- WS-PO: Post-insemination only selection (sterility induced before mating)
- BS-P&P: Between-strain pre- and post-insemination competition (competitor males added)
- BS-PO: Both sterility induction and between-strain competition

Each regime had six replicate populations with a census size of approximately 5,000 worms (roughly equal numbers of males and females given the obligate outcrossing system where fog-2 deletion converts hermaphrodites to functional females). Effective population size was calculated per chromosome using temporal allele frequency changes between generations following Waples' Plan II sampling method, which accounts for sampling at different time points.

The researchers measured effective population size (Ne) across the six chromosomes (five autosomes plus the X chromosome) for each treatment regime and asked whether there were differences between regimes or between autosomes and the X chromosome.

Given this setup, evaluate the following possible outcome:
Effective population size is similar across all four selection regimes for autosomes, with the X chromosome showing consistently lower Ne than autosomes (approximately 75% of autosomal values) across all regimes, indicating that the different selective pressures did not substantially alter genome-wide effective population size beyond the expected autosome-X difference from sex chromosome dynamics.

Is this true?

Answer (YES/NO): NO